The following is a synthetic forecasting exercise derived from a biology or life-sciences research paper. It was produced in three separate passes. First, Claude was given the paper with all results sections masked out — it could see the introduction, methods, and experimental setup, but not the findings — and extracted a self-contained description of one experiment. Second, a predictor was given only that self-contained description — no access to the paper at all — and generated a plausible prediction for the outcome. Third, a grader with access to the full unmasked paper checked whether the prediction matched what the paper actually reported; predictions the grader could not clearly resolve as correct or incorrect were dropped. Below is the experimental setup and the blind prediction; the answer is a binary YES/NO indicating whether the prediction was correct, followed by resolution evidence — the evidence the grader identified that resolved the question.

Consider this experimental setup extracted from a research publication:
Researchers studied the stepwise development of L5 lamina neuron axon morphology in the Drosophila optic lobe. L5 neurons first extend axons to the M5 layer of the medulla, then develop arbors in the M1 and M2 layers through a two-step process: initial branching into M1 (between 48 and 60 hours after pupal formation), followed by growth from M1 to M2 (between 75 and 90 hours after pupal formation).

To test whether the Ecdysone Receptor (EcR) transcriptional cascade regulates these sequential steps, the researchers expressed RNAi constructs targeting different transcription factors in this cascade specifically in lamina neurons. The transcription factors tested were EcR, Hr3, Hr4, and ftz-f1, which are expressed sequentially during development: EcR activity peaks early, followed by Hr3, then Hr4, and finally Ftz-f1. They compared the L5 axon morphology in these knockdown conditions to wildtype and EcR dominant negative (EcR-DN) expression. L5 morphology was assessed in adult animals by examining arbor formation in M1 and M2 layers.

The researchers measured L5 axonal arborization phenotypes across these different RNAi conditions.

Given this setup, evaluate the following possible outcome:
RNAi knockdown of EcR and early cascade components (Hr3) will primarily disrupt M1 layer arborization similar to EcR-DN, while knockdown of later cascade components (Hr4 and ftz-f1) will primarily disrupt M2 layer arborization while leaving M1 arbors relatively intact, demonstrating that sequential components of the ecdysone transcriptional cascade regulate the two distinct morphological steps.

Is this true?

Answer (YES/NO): NO